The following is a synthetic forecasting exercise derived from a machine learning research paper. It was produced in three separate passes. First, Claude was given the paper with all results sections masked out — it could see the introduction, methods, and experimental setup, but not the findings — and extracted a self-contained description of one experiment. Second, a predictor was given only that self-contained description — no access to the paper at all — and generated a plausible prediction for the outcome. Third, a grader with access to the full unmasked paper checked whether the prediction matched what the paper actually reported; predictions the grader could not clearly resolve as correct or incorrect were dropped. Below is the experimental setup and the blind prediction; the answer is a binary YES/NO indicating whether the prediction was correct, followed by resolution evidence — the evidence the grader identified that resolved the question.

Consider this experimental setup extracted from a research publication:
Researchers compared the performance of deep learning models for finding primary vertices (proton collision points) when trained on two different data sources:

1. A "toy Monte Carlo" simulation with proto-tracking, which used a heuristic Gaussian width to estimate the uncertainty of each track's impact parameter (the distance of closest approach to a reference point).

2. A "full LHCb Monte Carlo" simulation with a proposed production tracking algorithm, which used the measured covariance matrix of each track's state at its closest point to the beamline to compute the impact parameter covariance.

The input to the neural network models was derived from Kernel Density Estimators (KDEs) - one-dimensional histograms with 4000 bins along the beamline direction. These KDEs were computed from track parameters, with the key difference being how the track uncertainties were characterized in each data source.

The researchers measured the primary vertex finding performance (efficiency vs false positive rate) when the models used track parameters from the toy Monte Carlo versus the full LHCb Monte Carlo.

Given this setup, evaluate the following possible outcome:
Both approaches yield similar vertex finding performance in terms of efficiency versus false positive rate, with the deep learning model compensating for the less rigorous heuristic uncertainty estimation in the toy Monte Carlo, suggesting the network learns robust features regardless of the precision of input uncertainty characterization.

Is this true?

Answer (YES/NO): NO